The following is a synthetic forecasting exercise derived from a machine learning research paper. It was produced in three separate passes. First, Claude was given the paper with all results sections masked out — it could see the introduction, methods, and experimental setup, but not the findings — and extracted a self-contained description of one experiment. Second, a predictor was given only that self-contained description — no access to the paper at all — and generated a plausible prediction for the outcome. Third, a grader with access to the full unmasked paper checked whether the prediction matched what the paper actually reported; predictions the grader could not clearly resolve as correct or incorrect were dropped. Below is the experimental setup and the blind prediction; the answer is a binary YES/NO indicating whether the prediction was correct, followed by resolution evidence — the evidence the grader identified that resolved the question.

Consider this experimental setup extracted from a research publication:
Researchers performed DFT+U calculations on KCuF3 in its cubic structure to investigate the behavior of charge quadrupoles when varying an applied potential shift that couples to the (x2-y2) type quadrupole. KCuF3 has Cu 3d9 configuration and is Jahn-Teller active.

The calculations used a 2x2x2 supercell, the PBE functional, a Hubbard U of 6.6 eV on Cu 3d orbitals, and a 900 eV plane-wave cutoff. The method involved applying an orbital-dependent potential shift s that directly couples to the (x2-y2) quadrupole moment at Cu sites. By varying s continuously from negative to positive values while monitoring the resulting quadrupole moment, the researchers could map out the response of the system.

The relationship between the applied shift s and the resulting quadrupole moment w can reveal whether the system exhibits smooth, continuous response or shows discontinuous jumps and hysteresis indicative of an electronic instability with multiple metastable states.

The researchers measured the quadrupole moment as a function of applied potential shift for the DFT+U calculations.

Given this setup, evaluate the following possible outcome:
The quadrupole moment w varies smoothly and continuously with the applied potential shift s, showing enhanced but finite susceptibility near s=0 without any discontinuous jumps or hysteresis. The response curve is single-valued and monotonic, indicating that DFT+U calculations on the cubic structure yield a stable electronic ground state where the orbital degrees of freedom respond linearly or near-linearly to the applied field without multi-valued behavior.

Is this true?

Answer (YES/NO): NO